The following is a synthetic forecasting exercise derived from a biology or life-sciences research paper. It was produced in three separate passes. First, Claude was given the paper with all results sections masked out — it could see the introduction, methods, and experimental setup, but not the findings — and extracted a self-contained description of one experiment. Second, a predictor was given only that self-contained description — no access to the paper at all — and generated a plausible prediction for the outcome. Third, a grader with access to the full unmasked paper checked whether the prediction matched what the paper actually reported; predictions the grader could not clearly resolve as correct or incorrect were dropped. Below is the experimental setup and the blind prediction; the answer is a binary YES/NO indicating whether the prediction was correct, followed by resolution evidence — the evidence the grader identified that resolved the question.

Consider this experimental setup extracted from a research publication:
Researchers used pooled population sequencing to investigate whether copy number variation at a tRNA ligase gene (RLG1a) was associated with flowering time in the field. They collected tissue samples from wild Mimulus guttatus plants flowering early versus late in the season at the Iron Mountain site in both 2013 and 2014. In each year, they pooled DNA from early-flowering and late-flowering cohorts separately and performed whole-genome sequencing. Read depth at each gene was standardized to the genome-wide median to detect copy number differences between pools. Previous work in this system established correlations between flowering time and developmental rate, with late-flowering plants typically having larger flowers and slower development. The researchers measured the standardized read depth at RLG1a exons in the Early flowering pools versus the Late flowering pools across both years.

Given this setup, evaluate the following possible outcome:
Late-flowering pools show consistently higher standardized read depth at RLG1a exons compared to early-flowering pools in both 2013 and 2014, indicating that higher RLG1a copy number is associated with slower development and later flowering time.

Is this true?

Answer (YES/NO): NO